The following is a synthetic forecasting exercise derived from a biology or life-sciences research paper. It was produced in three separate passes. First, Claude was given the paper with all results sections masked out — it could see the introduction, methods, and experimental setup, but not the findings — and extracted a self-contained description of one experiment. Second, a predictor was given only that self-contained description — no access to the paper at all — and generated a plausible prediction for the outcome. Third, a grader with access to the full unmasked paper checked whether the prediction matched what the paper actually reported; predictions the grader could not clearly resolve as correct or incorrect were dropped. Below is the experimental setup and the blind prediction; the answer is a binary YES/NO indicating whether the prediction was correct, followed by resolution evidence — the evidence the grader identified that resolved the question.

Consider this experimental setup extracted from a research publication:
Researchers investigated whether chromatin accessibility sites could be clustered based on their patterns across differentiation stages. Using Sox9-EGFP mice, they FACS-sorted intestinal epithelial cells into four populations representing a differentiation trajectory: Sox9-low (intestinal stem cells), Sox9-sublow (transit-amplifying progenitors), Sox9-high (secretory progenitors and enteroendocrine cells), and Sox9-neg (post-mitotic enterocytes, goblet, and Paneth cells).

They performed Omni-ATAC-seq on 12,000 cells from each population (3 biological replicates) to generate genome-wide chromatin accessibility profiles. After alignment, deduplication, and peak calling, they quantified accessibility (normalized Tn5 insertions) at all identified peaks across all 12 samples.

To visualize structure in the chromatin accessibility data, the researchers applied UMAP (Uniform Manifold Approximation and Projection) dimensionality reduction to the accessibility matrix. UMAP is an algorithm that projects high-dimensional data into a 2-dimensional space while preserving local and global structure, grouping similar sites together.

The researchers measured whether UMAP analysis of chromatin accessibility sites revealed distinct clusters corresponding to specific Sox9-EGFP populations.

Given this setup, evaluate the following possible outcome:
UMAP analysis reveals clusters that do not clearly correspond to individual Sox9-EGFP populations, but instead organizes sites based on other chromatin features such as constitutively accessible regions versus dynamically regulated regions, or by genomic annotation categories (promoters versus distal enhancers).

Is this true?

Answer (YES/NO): NO